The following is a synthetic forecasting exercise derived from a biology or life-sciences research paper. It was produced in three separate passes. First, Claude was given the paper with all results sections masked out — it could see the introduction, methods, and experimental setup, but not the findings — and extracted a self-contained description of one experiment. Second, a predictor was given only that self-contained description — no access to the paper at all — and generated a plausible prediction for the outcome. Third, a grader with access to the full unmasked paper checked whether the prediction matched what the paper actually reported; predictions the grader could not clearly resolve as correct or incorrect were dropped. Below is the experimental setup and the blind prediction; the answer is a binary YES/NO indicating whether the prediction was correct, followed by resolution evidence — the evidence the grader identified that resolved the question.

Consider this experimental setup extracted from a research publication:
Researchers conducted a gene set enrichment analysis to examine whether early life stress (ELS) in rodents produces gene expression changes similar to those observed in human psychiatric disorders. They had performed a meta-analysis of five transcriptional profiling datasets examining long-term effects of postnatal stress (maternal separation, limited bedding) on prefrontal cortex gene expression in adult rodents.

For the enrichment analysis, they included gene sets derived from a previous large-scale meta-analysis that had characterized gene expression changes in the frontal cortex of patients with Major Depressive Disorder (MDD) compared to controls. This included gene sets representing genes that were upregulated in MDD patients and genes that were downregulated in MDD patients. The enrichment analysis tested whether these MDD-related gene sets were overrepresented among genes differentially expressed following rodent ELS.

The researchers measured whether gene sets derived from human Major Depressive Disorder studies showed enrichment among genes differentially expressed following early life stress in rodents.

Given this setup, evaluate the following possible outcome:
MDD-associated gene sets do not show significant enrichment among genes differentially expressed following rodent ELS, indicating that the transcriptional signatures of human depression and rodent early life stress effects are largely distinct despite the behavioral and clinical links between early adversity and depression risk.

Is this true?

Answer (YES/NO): NO